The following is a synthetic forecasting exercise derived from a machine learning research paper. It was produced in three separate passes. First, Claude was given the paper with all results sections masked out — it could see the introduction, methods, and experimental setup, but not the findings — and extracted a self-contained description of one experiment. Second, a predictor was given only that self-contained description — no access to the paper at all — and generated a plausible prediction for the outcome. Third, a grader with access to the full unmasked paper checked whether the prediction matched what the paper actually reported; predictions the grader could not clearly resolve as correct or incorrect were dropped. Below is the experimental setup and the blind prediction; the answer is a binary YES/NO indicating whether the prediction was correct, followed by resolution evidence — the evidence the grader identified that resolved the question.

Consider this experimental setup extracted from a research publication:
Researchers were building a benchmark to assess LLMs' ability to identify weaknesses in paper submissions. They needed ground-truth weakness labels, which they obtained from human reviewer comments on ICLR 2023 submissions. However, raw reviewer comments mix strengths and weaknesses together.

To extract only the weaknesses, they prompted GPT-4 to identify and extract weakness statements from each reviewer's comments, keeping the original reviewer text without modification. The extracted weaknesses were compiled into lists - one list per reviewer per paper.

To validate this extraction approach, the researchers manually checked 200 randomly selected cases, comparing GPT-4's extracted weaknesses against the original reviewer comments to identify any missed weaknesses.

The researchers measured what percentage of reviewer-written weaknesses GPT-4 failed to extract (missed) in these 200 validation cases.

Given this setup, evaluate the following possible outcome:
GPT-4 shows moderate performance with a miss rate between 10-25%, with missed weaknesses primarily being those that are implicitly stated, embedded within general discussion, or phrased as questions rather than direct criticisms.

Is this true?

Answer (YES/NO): NO